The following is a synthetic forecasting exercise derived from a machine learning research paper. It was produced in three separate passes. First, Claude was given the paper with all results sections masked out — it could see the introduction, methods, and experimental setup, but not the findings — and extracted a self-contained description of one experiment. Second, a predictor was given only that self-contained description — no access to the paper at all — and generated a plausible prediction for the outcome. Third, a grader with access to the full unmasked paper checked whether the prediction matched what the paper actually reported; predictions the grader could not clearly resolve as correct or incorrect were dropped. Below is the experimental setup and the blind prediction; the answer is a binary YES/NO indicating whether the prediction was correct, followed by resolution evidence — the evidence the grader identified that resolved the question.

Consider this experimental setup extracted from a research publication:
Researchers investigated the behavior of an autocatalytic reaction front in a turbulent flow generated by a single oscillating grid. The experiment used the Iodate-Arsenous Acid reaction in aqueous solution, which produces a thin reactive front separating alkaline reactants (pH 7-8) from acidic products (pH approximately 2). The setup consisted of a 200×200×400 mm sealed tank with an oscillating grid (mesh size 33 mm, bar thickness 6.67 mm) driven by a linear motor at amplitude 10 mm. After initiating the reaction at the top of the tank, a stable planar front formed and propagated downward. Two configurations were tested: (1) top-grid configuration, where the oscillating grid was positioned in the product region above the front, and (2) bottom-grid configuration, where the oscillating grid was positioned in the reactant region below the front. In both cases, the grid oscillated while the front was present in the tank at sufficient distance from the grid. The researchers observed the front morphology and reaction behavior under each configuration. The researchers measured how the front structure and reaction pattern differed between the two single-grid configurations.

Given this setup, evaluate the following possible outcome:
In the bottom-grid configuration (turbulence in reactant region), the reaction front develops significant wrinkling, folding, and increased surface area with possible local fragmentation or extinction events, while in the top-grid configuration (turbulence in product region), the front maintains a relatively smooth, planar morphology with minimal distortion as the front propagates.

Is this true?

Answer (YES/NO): NO